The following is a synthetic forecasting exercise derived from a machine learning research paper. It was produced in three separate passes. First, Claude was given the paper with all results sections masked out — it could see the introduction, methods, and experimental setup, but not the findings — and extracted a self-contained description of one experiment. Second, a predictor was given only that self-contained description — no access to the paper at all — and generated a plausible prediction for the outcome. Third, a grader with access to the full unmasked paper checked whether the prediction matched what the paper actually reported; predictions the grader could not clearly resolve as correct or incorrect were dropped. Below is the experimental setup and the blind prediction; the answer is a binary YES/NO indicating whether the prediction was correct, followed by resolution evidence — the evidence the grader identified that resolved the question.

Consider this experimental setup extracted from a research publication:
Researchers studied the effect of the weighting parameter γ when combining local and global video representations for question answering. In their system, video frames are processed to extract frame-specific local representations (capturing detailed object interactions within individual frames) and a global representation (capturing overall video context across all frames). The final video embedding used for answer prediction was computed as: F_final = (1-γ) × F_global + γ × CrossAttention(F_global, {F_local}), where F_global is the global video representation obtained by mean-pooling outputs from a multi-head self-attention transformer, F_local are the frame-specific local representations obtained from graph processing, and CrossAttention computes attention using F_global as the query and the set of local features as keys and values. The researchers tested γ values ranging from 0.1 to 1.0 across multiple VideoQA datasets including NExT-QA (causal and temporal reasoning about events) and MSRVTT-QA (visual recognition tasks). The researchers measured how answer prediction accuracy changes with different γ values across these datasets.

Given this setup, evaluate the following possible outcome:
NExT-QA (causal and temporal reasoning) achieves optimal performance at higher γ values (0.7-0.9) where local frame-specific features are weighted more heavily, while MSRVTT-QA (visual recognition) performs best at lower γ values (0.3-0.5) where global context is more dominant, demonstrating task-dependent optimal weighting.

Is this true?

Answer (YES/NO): NO